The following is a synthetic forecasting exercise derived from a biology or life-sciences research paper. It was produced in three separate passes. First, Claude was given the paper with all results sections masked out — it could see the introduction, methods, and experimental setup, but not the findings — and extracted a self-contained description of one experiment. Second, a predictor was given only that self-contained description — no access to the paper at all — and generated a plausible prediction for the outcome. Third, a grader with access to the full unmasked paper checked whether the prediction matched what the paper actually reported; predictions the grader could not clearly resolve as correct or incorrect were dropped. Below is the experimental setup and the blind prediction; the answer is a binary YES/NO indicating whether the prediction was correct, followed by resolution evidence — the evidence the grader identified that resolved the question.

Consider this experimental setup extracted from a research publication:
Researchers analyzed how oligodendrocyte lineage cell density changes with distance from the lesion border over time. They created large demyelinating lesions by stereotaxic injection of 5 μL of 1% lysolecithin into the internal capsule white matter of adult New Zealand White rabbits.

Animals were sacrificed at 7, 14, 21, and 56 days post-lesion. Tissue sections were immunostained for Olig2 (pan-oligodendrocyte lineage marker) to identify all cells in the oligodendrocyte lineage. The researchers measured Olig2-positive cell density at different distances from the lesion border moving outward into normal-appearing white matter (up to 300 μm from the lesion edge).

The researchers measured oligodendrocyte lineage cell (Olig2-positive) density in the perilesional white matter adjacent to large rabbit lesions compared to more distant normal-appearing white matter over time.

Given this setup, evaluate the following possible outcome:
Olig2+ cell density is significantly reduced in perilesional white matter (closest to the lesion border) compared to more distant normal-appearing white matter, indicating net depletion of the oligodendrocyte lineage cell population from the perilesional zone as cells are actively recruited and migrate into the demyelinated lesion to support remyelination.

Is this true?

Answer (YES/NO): NO